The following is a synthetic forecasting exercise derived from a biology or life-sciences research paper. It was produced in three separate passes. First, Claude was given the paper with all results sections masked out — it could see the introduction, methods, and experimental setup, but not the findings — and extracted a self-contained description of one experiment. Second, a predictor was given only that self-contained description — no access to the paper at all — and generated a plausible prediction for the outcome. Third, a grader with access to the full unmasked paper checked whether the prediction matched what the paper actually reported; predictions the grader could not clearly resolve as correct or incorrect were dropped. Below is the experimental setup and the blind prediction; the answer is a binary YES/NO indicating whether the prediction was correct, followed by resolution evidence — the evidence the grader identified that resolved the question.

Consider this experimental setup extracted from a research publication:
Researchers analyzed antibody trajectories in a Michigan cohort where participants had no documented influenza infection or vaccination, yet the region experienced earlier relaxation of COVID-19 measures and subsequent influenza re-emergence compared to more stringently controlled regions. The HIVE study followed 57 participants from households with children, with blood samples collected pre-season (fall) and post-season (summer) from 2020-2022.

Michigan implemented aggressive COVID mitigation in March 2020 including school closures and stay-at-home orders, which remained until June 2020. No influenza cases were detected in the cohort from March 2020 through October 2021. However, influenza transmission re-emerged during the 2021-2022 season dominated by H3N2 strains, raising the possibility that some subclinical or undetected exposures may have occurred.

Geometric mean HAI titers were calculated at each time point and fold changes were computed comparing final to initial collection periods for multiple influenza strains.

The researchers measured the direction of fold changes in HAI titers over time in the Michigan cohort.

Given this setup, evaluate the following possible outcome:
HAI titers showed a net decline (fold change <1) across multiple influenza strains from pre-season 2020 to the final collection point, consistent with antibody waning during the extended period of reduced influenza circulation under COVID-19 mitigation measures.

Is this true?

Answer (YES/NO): NO